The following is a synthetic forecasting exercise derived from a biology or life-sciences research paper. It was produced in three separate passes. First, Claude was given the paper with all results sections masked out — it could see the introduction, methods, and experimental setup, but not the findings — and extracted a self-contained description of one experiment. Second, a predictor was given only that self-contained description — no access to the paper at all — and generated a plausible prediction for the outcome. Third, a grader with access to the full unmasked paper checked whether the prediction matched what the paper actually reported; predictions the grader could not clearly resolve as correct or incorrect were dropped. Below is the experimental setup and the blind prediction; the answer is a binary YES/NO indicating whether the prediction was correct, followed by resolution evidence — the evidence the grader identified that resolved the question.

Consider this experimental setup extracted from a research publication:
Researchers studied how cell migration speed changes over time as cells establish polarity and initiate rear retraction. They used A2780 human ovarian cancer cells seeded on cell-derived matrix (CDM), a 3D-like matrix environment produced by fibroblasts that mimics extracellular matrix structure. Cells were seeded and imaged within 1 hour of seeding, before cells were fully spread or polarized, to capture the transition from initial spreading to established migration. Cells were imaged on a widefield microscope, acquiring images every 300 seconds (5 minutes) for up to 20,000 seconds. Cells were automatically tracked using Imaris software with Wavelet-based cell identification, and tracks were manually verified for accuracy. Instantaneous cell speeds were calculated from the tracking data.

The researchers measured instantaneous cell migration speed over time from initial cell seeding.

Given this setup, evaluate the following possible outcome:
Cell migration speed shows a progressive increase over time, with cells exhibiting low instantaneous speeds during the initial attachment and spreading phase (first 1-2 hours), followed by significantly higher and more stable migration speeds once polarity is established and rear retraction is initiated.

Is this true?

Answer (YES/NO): NO